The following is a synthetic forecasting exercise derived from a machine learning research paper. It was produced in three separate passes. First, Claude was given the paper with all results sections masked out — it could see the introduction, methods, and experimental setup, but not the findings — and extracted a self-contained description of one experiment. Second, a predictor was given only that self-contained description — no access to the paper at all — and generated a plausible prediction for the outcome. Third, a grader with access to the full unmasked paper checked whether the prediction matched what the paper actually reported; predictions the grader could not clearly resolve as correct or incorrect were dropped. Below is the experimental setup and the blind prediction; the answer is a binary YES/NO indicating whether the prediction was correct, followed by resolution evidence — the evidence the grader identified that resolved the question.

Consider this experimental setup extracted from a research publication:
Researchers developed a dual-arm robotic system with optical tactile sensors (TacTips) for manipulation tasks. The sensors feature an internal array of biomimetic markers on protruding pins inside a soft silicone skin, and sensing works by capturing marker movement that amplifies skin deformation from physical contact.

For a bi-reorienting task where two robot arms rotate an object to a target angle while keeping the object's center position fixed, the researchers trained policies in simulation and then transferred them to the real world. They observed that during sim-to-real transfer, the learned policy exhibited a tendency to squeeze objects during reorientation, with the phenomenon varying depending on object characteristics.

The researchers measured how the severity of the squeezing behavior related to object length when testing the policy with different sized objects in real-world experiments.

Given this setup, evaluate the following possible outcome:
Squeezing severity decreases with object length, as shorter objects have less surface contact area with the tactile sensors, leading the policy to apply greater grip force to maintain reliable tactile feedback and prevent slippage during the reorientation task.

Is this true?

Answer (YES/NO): NO